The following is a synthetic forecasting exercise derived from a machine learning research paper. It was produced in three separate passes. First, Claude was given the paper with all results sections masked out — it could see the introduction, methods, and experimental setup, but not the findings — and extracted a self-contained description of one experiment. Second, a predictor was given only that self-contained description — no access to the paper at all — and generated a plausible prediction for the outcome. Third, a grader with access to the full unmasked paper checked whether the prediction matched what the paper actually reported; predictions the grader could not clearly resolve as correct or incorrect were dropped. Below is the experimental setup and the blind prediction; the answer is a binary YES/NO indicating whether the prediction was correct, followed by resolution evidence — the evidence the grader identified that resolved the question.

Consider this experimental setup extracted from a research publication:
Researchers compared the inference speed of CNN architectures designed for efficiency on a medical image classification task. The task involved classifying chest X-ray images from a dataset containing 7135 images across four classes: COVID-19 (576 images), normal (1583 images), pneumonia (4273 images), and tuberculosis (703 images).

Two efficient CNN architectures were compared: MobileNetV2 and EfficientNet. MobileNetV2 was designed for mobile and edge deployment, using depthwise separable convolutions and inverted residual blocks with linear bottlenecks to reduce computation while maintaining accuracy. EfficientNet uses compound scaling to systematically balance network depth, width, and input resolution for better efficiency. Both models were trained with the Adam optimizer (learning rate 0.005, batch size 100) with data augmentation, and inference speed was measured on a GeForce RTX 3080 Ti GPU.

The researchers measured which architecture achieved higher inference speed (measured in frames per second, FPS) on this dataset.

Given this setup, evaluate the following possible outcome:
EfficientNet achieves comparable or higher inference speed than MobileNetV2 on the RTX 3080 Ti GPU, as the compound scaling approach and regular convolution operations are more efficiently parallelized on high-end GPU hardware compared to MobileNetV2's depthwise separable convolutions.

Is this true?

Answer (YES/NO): YES